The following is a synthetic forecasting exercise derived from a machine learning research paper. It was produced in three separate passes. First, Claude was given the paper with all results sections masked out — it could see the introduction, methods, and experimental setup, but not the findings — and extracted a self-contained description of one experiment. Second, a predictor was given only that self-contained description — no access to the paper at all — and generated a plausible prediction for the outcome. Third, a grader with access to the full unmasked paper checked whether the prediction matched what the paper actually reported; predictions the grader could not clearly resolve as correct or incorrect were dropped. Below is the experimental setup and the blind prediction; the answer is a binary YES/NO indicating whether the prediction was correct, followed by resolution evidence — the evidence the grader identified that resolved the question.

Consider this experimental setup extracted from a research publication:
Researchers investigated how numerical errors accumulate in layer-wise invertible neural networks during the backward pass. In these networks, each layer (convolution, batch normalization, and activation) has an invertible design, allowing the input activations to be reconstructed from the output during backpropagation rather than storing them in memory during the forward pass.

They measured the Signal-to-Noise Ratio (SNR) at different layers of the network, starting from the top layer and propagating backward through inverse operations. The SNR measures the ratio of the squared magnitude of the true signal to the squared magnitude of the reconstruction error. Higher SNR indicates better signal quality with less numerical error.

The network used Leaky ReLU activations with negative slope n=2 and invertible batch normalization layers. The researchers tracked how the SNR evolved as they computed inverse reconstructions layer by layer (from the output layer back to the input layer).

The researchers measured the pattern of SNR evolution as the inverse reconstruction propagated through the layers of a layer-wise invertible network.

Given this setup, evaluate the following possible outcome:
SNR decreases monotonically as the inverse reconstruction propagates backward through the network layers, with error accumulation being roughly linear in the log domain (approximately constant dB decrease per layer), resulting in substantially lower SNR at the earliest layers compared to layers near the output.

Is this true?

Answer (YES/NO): YES